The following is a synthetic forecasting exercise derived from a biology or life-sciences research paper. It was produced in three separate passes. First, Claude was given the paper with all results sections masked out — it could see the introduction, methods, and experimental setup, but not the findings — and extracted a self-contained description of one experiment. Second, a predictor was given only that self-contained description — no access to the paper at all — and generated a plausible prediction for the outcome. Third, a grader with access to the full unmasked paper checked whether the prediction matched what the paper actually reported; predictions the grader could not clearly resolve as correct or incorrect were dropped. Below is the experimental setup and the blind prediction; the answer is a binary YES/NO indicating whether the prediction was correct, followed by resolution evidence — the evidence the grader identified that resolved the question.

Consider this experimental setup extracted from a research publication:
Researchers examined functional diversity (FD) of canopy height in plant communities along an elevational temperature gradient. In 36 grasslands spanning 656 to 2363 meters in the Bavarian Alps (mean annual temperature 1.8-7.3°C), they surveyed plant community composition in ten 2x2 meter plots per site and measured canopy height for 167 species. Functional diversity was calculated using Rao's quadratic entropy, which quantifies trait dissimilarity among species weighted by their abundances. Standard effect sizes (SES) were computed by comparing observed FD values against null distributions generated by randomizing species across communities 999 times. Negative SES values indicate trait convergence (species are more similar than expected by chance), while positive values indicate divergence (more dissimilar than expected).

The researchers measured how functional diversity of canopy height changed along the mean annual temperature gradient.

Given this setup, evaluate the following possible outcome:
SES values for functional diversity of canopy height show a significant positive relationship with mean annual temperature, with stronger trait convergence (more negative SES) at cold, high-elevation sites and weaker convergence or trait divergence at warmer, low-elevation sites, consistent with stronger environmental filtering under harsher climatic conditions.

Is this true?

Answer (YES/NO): YES